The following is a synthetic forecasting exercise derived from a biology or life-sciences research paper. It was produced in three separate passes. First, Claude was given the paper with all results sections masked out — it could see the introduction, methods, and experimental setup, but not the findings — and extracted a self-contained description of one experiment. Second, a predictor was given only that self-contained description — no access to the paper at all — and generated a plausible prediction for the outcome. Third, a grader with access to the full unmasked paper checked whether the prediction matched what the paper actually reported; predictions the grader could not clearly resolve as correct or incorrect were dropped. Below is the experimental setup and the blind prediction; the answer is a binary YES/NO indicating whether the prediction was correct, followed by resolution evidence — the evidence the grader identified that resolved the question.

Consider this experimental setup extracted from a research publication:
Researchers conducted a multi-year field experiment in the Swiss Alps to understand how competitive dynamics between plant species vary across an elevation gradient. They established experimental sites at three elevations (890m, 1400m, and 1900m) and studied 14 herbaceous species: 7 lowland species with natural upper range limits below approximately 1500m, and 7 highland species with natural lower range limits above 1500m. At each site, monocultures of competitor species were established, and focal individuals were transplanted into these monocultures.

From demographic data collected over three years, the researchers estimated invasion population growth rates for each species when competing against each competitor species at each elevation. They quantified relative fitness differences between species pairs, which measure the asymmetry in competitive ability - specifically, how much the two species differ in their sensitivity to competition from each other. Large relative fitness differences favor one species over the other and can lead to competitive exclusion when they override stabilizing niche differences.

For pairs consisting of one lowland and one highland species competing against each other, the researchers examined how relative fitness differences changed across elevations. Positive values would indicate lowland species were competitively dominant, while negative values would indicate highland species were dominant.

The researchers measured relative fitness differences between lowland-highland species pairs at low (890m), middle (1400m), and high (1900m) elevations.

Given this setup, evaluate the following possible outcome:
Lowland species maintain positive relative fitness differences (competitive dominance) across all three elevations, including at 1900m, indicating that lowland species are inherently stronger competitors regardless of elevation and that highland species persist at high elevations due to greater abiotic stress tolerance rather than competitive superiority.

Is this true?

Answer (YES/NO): NO